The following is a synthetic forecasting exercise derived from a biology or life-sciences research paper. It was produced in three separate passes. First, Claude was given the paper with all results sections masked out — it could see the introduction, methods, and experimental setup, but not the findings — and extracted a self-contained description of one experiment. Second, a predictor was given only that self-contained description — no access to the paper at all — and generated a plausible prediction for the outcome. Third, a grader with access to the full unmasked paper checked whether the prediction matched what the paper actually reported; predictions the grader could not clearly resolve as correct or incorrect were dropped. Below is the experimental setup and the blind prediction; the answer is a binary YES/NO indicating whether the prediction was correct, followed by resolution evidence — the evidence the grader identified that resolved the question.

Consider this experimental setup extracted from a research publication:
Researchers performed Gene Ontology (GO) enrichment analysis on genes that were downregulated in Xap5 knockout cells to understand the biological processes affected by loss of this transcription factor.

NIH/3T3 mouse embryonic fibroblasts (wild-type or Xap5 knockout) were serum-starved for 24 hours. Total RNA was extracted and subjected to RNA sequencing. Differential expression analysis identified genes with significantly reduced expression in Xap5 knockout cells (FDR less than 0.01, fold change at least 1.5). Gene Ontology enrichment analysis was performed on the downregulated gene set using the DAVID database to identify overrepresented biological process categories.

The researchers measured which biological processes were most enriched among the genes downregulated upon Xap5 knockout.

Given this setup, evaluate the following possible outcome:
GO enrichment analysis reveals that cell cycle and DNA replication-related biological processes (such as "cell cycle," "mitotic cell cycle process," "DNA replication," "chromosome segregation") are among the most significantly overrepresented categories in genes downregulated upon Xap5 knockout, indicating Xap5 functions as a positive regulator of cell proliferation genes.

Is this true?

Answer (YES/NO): NO